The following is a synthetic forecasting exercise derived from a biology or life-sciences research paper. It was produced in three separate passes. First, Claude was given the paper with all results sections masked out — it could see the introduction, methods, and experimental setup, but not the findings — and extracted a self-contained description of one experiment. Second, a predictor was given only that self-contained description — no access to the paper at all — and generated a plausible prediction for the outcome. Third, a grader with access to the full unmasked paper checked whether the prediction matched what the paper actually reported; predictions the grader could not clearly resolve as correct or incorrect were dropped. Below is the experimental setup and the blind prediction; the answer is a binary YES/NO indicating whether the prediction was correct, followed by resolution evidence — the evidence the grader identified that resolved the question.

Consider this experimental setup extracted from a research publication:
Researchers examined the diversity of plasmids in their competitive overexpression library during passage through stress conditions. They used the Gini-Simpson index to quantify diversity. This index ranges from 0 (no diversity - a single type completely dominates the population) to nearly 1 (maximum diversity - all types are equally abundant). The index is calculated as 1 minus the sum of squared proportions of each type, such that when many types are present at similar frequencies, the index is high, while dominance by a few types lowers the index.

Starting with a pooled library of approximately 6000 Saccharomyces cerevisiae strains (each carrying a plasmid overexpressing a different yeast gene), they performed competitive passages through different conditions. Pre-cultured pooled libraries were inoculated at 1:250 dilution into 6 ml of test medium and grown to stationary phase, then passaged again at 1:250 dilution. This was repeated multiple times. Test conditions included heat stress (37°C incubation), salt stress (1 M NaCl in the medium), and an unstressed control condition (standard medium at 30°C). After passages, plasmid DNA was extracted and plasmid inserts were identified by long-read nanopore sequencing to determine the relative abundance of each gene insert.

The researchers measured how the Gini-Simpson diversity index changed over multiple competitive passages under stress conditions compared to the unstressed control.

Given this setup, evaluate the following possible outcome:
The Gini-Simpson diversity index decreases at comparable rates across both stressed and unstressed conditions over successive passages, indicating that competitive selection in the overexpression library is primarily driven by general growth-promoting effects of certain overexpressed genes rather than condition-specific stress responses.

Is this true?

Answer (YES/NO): NO